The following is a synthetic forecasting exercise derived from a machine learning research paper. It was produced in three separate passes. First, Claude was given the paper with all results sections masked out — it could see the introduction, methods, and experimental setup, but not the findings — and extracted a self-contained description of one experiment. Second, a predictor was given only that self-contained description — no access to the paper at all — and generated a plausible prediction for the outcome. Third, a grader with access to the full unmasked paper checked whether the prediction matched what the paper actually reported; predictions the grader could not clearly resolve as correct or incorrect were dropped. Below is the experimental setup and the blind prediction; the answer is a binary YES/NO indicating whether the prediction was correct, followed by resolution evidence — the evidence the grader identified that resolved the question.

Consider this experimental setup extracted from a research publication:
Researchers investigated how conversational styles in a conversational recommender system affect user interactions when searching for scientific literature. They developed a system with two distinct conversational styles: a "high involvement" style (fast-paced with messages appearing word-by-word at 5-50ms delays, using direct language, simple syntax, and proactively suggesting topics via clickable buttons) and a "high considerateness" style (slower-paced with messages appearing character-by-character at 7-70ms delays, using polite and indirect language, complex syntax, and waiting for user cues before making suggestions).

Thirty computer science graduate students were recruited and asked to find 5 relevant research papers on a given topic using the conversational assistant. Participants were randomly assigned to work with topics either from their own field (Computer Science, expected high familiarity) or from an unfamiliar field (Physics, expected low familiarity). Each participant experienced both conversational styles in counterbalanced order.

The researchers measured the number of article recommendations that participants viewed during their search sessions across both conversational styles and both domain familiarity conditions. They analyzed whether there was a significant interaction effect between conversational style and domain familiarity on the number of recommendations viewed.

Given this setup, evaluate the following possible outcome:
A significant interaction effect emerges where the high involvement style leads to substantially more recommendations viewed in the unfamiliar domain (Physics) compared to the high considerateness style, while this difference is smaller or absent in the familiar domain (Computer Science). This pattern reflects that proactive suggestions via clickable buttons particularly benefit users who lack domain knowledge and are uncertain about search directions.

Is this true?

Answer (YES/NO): NO